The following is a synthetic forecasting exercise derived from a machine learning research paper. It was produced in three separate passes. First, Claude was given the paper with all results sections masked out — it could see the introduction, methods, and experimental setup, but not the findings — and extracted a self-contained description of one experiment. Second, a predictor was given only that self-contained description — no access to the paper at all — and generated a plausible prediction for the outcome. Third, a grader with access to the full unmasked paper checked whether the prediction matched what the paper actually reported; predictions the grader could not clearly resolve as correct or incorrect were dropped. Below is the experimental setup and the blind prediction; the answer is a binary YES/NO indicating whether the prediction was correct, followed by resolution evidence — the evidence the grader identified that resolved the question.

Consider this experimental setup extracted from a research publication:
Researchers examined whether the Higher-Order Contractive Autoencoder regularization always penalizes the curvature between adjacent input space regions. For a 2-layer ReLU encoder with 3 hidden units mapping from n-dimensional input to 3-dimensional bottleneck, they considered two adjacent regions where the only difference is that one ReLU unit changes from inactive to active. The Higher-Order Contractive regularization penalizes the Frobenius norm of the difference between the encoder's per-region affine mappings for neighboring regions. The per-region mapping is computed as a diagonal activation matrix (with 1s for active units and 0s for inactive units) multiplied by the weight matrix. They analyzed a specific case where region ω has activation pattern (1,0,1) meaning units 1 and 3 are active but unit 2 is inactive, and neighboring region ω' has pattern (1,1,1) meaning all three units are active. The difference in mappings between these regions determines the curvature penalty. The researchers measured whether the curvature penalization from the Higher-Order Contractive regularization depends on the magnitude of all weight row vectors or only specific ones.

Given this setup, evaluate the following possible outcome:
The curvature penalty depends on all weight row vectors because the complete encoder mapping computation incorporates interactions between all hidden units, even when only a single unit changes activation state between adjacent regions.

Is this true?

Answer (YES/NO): NO